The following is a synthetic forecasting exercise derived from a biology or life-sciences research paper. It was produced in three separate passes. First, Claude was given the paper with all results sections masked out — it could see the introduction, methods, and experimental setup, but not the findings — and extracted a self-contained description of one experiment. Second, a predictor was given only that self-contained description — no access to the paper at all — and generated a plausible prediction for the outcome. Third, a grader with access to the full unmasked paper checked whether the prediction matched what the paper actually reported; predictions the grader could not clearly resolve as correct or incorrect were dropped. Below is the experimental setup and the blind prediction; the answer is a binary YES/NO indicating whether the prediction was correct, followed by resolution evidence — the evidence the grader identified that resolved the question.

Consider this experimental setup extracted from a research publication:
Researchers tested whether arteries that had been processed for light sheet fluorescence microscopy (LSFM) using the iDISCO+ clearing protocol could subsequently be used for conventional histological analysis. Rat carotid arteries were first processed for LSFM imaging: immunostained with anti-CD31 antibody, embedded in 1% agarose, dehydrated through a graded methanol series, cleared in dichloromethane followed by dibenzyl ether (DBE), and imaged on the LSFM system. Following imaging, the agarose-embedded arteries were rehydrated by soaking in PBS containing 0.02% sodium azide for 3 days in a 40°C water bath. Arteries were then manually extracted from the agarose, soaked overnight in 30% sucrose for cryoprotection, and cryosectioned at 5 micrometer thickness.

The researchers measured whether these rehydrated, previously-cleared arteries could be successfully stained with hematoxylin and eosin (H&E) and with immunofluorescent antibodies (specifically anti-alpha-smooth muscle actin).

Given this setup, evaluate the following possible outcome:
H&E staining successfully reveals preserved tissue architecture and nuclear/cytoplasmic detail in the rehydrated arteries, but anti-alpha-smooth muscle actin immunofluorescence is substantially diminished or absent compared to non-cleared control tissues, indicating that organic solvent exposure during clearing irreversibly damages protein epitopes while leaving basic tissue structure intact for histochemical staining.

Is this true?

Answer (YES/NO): NO